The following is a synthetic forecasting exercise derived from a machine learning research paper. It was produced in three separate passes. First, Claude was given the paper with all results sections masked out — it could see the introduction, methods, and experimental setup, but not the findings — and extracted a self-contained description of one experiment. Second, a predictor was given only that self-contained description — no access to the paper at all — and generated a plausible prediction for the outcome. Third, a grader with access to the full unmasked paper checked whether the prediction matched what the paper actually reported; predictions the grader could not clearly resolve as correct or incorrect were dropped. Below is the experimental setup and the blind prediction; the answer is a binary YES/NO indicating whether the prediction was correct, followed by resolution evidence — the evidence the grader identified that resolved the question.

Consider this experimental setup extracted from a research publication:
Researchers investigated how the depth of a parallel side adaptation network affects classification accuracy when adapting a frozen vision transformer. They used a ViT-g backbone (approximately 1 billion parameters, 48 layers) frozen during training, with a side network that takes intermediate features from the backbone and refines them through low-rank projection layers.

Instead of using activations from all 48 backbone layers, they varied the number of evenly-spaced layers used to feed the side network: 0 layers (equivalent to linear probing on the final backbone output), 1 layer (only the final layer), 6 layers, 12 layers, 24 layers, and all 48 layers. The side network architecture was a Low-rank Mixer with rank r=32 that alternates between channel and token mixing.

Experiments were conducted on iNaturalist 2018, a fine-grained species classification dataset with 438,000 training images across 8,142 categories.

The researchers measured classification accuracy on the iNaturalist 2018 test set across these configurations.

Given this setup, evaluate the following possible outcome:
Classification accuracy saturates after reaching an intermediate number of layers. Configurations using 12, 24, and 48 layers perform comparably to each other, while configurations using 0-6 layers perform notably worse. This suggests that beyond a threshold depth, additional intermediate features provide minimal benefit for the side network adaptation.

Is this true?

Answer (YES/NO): NO